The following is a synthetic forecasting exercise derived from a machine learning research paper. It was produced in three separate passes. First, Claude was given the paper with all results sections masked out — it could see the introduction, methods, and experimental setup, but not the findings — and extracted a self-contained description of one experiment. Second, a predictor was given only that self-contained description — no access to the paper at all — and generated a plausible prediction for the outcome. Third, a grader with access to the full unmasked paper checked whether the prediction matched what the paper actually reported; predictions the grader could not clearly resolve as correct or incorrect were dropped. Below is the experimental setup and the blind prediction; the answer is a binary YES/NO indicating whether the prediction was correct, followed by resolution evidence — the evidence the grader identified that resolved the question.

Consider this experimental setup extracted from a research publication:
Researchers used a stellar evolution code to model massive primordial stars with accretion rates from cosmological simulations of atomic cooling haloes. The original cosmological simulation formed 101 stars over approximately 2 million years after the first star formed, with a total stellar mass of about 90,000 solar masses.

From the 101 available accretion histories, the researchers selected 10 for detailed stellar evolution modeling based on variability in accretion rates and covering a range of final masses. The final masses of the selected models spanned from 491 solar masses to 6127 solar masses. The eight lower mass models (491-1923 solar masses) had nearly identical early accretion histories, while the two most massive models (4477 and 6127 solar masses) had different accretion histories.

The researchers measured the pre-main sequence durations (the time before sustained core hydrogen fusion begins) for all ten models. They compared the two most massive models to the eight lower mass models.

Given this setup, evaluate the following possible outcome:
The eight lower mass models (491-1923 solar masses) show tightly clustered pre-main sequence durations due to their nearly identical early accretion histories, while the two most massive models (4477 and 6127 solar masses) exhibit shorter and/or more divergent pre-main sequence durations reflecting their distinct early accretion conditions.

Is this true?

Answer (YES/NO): YES